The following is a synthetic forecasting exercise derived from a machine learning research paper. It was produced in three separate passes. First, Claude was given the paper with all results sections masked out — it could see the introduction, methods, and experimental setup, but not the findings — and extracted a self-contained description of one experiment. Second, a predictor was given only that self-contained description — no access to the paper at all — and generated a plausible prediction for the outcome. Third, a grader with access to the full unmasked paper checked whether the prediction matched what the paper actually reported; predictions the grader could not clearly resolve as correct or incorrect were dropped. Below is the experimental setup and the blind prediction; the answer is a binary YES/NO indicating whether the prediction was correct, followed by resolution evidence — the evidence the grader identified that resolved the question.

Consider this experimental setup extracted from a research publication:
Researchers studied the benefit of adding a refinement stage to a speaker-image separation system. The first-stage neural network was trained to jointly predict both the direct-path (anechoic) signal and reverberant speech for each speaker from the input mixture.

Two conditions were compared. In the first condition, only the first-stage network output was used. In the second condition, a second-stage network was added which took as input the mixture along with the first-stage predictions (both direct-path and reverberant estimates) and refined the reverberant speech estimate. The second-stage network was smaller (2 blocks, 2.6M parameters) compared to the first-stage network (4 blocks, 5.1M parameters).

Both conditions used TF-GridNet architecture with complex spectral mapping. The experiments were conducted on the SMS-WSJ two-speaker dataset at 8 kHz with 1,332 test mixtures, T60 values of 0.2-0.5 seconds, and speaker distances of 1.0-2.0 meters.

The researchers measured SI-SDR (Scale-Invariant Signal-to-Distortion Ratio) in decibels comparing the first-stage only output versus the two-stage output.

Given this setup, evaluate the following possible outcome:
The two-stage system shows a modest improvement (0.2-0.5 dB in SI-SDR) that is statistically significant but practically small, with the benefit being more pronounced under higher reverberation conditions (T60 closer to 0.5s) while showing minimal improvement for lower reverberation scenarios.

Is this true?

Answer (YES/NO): NO